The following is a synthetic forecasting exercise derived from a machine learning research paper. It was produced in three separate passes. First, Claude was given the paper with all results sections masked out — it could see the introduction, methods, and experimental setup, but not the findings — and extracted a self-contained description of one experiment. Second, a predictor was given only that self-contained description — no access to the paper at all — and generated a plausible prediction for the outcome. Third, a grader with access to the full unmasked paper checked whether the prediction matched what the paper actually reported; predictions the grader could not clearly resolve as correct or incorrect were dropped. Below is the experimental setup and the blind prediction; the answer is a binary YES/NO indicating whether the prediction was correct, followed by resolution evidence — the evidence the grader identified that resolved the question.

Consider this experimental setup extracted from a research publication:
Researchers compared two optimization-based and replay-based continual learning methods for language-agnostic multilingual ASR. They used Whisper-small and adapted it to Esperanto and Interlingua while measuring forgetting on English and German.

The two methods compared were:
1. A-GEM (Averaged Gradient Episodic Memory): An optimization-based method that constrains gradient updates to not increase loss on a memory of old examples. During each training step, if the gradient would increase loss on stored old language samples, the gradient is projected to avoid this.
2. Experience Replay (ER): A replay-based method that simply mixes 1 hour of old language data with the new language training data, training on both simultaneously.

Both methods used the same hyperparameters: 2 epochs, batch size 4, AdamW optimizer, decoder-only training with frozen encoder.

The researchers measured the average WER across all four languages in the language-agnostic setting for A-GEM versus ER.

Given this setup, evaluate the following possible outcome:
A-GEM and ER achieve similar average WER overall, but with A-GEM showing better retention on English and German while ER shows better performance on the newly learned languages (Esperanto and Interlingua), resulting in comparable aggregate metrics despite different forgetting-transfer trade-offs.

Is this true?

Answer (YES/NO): NO